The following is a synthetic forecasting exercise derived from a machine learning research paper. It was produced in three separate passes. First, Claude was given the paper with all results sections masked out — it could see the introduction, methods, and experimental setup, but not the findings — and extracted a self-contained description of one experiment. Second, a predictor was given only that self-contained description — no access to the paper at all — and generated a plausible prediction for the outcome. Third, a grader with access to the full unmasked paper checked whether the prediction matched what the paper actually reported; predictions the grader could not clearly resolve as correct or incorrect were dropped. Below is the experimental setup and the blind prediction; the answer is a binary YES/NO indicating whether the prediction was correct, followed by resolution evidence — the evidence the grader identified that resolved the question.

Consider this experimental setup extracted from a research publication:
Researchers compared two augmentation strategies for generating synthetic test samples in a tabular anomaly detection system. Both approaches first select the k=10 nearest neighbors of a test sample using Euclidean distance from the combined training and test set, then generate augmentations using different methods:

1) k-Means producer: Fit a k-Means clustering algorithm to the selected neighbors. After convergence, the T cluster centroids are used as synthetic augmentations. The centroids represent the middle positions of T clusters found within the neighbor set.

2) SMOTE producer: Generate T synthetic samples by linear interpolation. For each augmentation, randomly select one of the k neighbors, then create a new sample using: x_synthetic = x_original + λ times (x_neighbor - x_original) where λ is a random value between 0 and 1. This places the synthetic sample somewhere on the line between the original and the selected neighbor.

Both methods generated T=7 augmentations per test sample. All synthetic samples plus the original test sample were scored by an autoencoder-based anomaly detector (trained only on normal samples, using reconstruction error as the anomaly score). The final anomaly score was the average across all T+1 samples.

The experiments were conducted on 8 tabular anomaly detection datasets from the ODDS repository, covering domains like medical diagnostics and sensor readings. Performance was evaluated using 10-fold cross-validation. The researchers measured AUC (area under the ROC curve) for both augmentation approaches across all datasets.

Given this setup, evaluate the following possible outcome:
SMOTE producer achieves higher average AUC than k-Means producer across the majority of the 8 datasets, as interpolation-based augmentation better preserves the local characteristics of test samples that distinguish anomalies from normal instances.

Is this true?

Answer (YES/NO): NO